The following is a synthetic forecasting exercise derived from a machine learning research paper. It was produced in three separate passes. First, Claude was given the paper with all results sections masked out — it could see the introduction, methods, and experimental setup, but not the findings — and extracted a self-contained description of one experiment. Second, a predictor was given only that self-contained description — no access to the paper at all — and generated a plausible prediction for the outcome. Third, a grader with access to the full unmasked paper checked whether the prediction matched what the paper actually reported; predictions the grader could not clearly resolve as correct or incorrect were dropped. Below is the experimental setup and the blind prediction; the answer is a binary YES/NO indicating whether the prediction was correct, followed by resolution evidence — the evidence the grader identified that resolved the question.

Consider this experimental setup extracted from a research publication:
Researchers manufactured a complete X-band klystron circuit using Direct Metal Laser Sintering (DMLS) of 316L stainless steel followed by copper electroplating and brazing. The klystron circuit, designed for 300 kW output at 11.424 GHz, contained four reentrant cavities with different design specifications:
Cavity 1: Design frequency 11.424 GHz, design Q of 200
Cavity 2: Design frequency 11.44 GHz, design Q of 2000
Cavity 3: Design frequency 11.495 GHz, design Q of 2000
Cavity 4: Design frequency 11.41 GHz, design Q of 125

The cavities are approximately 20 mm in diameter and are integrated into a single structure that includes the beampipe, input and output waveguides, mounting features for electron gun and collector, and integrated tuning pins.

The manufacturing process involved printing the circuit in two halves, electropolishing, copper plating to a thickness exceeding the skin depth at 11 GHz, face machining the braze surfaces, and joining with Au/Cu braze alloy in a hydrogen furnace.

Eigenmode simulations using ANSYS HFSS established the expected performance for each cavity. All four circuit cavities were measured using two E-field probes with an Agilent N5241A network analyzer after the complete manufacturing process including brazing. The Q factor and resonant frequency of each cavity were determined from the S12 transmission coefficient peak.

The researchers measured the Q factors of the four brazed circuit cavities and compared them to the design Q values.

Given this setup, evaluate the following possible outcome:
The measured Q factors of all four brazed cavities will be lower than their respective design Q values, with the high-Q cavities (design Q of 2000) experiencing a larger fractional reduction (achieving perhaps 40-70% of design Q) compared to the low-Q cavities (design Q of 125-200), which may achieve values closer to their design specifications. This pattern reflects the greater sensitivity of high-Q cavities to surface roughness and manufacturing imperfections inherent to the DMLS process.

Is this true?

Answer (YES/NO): NO